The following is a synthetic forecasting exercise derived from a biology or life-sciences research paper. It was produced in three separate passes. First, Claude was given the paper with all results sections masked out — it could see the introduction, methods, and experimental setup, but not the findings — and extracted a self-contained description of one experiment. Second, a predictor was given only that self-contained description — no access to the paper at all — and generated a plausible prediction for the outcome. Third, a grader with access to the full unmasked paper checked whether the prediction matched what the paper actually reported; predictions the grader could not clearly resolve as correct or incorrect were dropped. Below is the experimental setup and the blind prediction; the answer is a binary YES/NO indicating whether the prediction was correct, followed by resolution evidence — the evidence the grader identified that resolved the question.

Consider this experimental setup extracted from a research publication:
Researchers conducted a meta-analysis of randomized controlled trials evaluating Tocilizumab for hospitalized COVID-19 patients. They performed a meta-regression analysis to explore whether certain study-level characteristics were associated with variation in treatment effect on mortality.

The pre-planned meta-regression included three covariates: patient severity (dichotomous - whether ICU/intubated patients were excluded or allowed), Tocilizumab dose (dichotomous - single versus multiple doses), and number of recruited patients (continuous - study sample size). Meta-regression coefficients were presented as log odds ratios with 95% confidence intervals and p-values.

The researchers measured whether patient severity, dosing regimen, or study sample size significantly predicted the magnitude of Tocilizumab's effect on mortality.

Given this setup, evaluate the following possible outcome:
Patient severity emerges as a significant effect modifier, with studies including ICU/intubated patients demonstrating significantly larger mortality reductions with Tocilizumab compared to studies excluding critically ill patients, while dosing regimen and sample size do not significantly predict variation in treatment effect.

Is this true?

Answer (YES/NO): NO